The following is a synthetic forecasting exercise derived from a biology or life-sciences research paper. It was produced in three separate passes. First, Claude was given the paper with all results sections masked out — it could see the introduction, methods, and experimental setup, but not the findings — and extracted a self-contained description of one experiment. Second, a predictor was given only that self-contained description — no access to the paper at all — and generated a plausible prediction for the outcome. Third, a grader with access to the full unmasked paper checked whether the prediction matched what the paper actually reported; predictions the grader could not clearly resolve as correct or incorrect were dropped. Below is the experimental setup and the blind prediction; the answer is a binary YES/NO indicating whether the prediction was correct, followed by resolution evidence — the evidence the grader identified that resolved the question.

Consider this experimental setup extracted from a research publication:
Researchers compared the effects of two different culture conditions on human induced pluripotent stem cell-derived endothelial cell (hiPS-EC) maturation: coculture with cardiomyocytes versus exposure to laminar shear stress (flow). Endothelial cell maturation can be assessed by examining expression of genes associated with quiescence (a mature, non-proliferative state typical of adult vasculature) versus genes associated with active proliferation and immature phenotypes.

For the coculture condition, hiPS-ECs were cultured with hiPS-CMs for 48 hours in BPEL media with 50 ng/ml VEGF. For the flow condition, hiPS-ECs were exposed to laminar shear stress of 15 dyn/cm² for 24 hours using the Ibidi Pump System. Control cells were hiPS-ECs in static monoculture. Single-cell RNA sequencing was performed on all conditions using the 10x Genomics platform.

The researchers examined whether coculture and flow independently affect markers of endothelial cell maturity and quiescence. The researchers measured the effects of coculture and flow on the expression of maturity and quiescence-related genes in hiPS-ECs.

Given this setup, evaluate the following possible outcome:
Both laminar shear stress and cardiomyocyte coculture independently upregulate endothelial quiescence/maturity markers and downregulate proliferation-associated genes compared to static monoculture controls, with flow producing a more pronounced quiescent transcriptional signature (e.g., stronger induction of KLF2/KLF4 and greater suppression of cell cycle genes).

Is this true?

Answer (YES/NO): NO